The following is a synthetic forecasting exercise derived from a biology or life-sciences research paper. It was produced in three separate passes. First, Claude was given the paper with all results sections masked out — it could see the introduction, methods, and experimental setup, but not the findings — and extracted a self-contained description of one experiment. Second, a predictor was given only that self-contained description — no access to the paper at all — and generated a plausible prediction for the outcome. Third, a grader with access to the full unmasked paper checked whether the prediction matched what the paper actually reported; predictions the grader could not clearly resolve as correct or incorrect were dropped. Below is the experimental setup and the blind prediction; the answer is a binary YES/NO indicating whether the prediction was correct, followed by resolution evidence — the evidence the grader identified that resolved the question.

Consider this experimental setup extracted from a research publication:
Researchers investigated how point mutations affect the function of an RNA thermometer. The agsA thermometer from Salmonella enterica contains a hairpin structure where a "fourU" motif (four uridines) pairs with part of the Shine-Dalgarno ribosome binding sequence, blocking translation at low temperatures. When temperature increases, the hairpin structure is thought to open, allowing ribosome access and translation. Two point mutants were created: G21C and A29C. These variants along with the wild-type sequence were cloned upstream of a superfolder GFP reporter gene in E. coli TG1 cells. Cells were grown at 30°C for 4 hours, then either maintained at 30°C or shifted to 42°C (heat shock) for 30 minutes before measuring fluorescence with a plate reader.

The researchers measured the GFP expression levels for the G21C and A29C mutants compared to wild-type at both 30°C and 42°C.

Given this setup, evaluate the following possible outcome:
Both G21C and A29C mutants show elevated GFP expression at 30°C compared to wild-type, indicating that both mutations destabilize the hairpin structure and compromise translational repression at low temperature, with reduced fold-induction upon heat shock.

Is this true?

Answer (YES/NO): NO